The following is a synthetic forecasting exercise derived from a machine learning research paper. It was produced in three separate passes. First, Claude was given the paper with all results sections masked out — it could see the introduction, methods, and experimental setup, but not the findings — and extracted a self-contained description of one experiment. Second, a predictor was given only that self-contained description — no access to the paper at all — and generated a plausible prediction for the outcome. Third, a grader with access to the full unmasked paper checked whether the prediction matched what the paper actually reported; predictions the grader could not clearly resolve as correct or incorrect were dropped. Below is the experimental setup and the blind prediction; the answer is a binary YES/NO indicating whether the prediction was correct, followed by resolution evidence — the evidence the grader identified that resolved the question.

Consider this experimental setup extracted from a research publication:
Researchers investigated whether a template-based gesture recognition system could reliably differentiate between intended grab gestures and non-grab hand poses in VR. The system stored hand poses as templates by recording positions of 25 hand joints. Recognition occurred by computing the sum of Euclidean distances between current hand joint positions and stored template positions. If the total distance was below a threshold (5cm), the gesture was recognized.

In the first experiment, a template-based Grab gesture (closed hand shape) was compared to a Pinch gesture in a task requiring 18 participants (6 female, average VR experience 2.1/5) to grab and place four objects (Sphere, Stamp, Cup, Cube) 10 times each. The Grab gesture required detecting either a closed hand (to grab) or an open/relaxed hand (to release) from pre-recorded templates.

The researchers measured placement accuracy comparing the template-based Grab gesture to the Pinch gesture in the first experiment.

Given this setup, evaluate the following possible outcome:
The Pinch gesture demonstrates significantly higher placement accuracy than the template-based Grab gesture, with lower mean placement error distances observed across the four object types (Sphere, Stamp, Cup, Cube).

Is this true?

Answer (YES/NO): NO